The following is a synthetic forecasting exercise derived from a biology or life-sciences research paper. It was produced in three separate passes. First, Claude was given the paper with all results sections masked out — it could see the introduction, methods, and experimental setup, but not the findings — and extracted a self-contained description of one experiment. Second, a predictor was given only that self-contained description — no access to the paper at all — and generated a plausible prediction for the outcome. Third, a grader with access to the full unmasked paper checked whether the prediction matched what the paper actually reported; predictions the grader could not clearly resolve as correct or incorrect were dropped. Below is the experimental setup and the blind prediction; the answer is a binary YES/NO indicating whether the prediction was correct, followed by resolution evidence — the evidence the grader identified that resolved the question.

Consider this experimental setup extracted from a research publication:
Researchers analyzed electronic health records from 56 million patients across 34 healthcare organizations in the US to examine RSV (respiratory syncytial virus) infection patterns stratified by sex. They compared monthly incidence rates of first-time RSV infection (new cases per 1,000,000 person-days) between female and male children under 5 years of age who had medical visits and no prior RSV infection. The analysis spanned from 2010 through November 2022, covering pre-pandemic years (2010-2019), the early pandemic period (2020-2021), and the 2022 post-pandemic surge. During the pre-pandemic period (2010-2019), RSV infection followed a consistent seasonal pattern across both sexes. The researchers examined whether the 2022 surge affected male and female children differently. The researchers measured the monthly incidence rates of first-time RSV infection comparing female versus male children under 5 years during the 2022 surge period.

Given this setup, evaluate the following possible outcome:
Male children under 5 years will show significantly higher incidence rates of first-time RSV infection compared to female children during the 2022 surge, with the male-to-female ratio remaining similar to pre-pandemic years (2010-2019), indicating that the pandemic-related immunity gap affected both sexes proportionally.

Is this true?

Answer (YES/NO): NO